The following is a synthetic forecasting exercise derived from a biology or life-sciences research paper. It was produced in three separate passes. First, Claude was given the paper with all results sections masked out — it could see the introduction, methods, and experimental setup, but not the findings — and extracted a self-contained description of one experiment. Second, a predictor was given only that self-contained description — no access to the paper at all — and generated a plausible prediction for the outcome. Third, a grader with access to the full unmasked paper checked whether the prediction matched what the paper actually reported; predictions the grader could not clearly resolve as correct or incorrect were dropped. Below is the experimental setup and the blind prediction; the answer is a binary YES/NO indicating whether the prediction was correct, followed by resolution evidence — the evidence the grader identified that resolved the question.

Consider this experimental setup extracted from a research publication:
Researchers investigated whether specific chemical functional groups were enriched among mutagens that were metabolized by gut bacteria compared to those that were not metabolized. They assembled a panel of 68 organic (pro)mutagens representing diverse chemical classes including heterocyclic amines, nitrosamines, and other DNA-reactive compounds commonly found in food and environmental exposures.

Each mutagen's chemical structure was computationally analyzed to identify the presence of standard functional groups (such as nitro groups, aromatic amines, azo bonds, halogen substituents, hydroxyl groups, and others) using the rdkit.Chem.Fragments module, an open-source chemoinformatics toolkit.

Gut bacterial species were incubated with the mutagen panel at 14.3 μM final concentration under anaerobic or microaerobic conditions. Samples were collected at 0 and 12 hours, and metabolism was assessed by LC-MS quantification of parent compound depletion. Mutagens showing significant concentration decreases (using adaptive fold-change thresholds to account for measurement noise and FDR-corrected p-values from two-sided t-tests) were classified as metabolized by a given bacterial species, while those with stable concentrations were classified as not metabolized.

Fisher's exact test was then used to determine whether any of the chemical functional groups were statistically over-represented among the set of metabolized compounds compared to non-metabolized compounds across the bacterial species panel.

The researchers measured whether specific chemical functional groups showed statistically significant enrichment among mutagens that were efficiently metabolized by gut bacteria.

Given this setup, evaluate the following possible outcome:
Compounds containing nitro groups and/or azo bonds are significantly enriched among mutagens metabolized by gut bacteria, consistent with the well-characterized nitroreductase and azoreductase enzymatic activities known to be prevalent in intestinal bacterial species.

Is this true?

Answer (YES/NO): YES